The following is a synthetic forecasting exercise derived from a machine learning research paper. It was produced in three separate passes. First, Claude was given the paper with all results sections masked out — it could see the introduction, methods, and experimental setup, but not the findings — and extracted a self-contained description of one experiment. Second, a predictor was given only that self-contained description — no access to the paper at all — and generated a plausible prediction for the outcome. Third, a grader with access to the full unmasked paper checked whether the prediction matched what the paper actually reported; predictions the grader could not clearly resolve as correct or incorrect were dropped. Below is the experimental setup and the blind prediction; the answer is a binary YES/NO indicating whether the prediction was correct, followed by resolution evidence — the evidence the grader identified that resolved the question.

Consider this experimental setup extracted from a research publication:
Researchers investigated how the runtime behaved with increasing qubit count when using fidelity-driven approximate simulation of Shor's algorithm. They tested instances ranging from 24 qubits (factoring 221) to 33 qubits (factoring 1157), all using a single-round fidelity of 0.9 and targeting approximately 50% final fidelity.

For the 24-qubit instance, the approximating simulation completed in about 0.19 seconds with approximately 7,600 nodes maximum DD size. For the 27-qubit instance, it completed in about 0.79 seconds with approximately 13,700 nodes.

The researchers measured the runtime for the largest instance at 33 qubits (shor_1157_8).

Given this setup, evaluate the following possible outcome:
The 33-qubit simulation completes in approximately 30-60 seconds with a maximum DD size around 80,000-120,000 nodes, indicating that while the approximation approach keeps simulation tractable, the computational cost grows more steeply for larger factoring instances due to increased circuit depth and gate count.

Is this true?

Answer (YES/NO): NO